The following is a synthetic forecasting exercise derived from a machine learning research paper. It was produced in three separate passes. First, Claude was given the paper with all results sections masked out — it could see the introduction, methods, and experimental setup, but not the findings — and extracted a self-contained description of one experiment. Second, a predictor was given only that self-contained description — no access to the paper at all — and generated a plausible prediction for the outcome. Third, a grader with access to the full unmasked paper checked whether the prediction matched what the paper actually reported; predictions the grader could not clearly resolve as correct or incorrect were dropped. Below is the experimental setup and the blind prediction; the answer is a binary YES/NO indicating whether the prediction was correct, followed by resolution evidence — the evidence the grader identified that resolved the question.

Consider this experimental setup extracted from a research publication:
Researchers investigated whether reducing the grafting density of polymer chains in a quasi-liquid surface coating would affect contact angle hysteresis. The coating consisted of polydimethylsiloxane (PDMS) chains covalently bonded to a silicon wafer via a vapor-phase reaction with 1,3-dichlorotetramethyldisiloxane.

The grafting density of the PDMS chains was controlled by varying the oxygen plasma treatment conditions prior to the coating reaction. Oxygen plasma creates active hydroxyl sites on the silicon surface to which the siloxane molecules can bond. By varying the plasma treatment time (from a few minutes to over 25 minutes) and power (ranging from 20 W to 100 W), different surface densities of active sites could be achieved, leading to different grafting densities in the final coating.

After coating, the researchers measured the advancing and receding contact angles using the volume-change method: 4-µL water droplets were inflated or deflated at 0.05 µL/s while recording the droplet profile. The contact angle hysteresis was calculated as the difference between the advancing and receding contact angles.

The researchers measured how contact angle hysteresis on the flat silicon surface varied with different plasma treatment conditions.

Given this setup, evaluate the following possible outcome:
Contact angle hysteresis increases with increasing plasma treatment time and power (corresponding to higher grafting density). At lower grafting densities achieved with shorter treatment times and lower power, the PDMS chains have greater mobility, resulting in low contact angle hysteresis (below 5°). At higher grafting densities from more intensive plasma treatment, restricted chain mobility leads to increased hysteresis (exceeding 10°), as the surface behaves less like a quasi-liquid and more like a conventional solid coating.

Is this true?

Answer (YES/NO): NO